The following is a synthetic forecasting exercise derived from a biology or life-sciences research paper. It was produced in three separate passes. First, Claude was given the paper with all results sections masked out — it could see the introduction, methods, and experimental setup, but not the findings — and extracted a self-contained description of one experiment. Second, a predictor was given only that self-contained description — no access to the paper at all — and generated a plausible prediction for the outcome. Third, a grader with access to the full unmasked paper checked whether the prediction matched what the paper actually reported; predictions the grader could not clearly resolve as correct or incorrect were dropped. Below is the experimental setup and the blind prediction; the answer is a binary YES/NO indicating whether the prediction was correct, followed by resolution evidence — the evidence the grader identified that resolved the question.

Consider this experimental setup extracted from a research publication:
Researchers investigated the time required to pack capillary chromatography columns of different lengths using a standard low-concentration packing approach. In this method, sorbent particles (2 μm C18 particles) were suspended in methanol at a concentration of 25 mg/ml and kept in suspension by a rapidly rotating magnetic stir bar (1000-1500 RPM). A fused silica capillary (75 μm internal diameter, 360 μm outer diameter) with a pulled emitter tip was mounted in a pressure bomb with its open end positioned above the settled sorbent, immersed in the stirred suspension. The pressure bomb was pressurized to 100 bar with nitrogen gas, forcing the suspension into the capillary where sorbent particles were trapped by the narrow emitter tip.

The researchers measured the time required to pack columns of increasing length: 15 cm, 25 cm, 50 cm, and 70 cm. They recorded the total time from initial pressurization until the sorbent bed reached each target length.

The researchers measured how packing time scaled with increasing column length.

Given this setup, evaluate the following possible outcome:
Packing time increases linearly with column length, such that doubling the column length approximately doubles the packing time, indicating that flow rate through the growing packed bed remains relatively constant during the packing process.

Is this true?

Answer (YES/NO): NO